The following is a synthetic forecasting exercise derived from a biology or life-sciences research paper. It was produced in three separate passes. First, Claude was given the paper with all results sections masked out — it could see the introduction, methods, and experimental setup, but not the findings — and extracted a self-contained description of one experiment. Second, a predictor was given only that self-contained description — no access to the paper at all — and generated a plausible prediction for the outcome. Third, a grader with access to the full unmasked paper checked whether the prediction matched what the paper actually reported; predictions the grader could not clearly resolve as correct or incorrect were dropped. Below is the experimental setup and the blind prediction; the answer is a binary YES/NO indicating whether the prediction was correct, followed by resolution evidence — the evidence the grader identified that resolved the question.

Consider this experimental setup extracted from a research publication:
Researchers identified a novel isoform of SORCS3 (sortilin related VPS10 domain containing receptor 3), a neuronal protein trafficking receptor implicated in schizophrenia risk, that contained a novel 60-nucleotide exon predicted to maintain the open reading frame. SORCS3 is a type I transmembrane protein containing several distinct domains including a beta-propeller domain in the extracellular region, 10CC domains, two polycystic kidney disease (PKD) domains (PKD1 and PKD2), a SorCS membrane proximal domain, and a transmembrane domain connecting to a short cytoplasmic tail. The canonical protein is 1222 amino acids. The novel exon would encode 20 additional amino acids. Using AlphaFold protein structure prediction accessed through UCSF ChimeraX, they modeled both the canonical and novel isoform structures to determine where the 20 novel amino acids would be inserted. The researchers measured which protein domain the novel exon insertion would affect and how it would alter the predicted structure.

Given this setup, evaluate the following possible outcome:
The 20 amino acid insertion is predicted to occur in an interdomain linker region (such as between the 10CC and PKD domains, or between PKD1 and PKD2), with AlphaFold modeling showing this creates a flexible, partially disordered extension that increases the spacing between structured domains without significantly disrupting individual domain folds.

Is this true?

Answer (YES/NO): NO